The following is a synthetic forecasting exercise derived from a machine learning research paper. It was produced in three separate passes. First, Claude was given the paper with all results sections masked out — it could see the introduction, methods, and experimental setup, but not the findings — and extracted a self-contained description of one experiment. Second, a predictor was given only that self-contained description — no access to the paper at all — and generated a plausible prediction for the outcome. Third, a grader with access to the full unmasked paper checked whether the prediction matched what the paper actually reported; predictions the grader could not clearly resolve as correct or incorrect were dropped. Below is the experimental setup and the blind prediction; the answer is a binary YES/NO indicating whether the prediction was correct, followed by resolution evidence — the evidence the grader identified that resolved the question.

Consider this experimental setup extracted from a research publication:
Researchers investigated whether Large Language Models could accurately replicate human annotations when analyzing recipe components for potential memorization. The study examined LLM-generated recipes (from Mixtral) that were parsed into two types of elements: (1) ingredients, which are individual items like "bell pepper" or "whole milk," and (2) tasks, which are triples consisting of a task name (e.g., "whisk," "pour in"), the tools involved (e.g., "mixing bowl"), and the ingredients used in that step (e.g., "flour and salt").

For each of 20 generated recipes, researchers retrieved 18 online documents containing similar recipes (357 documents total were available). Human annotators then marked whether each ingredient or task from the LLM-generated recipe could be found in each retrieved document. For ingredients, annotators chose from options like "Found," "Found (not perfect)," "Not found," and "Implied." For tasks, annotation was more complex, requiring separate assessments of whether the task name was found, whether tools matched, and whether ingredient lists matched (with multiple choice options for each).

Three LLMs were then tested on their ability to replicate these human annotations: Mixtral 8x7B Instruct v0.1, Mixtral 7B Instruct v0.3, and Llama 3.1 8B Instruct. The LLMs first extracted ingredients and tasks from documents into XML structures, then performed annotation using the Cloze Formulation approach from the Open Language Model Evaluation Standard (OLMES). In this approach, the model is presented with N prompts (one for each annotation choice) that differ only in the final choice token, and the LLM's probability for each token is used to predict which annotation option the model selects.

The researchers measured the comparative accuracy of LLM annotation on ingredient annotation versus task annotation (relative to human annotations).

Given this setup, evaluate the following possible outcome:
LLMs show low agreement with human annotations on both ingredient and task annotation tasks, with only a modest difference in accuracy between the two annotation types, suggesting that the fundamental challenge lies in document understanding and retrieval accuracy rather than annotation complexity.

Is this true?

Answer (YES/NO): NO